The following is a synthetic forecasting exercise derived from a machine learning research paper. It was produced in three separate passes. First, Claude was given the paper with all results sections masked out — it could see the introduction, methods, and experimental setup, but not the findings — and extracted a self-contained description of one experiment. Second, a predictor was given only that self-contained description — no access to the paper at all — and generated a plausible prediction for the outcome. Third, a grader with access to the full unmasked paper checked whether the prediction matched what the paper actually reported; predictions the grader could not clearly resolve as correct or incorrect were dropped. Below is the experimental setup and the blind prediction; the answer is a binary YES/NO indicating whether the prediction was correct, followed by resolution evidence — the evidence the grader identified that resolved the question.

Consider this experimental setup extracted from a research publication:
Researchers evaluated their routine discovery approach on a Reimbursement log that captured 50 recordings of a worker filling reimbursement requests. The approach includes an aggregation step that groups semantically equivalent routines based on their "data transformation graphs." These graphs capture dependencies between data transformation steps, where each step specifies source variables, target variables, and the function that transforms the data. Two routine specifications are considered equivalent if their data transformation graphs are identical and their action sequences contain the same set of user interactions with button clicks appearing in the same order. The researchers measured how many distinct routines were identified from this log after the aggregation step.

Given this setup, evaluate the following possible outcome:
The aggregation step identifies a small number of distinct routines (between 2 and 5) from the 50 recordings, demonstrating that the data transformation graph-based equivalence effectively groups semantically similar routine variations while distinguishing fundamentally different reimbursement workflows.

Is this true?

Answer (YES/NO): YES